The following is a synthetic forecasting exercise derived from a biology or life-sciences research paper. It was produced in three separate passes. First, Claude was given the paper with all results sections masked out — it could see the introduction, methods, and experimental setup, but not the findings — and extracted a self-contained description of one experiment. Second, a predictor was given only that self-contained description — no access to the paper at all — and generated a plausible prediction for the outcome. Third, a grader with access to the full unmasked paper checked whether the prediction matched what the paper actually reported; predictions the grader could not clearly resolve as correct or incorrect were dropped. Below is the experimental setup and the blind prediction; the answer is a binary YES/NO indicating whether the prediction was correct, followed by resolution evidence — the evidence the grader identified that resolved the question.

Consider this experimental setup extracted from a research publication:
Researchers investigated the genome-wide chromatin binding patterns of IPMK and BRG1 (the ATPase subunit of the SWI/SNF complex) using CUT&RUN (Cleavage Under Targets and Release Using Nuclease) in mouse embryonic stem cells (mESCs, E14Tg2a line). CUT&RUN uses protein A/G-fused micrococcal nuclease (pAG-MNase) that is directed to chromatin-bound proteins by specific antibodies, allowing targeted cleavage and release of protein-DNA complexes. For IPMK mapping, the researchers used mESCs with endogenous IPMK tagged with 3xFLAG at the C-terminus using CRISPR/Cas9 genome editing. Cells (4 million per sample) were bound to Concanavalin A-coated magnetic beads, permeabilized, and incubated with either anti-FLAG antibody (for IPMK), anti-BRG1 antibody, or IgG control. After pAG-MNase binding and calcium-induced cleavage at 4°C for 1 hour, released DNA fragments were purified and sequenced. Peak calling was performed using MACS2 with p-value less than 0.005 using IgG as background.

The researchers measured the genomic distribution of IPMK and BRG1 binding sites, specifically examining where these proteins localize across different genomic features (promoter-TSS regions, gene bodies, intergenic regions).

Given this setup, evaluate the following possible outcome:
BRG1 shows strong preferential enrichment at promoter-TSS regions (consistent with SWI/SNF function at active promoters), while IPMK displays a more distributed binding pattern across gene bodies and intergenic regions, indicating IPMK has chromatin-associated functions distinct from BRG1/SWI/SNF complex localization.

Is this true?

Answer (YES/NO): NO